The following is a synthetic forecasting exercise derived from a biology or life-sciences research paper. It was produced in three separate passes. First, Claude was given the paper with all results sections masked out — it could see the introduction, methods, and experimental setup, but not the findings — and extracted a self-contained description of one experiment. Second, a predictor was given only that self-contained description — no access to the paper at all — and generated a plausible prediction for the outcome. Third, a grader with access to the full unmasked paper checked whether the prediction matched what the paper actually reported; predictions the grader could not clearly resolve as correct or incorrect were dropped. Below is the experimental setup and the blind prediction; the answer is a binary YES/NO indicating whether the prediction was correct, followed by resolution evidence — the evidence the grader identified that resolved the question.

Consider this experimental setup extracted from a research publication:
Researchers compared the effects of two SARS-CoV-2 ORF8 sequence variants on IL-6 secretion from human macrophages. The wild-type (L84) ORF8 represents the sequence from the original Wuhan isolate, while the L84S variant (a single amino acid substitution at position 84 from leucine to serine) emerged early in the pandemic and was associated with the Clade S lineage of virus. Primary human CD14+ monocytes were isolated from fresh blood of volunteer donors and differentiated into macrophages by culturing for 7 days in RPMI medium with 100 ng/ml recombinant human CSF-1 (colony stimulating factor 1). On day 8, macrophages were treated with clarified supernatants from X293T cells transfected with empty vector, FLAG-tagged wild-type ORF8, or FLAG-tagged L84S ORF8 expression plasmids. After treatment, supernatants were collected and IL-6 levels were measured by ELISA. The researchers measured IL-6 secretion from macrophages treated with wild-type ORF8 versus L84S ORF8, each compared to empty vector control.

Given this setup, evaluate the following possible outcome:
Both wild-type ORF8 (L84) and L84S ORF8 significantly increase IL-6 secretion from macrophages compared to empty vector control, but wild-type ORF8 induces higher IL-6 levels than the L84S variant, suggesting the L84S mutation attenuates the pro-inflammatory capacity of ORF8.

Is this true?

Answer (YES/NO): NO